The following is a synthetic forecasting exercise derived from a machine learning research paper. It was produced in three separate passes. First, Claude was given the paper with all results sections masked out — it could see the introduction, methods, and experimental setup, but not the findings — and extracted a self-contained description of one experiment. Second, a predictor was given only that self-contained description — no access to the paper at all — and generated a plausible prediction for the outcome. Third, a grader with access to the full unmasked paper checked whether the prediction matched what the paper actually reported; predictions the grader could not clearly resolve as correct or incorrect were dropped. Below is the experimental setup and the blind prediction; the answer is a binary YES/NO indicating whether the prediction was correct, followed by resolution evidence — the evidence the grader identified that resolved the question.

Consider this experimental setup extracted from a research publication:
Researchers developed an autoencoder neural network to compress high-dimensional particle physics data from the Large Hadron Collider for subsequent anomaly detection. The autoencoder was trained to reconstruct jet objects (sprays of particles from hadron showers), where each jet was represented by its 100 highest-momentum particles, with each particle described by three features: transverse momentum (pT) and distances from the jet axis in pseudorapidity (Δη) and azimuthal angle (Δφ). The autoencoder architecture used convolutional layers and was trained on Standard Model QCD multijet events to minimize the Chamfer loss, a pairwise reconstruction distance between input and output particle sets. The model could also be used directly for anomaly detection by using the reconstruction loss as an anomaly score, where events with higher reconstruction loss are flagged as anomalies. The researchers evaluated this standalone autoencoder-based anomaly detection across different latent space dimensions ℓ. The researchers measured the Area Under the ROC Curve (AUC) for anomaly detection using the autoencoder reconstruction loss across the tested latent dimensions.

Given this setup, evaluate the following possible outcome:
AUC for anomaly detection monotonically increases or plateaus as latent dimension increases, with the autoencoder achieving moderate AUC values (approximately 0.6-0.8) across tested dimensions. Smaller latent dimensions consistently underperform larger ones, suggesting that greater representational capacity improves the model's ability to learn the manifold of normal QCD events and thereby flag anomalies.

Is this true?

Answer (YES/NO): NO